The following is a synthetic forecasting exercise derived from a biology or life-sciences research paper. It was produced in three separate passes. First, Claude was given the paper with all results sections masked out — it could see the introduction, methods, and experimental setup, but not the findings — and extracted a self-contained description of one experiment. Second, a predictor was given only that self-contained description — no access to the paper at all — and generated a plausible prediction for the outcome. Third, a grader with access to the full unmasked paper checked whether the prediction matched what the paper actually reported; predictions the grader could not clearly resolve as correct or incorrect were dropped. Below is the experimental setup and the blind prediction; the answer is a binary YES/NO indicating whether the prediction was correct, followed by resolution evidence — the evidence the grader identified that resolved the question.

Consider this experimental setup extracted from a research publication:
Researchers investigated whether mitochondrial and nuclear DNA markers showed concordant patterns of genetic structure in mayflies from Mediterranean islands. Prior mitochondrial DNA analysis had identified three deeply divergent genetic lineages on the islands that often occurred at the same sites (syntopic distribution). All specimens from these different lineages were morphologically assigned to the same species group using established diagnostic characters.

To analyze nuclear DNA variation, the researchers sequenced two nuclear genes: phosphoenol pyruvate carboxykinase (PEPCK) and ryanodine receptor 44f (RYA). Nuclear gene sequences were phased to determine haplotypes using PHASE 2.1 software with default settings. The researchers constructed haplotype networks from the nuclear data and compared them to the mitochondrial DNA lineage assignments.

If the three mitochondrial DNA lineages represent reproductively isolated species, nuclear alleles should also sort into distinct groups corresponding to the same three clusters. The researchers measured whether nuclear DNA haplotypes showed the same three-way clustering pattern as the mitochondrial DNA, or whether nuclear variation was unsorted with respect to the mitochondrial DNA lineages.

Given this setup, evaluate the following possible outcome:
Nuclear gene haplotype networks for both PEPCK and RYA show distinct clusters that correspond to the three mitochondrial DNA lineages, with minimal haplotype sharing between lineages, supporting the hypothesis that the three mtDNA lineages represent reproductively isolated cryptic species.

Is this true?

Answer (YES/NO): YES